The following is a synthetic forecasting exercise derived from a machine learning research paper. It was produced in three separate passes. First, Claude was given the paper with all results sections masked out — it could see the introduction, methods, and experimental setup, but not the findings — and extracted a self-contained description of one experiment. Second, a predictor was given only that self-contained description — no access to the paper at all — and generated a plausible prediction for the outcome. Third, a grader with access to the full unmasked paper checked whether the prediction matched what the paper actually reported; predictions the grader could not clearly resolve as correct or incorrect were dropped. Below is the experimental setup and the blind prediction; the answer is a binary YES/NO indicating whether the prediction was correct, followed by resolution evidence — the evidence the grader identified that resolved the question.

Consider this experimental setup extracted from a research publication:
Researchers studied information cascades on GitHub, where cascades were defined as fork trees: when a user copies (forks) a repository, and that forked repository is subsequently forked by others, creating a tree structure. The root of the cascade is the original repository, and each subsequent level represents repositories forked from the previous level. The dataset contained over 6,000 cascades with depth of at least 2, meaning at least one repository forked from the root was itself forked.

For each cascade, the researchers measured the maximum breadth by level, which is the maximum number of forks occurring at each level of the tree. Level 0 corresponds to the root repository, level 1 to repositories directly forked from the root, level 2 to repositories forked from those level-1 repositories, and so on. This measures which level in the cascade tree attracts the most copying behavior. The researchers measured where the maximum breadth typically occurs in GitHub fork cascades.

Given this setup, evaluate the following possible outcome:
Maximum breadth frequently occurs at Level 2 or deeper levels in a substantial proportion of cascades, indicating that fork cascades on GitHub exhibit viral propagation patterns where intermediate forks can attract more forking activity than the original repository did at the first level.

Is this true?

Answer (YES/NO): YES